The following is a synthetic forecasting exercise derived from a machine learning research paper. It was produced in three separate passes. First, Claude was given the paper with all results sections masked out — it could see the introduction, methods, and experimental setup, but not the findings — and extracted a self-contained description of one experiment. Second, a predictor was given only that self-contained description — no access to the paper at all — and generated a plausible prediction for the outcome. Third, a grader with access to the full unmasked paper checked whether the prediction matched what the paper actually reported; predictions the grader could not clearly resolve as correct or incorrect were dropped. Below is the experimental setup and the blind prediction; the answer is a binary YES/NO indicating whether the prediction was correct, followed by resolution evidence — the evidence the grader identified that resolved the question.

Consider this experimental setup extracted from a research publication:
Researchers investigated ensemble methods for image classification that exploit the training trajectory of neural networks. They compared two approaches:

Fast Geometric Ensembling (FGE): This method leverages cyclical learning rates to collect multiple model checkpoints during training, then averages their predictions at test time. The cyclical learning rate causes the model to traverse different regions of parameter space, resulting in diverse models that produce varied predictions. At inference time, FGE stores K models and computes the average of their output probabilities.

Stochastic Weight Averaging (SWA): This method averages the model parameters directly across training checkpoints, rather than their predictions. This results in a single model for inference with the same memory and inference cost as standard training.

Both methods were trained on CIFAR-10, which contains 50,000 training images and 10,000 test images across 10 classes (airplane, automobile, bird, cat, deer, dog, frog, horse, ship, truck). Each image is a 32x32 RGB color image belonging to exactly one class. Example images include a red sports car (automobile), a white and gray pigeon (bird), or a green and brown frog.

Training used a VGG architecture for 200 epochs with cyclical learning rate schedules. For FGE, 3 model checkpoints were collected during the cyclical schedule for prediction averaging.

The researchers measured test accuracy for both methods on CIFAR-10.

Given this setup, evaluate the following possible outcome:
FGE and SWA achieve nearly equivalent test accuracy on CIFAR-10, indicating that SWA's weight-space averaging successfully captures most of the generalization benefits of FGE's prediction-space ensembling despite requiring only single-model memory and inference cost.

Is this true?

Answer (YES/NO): YES